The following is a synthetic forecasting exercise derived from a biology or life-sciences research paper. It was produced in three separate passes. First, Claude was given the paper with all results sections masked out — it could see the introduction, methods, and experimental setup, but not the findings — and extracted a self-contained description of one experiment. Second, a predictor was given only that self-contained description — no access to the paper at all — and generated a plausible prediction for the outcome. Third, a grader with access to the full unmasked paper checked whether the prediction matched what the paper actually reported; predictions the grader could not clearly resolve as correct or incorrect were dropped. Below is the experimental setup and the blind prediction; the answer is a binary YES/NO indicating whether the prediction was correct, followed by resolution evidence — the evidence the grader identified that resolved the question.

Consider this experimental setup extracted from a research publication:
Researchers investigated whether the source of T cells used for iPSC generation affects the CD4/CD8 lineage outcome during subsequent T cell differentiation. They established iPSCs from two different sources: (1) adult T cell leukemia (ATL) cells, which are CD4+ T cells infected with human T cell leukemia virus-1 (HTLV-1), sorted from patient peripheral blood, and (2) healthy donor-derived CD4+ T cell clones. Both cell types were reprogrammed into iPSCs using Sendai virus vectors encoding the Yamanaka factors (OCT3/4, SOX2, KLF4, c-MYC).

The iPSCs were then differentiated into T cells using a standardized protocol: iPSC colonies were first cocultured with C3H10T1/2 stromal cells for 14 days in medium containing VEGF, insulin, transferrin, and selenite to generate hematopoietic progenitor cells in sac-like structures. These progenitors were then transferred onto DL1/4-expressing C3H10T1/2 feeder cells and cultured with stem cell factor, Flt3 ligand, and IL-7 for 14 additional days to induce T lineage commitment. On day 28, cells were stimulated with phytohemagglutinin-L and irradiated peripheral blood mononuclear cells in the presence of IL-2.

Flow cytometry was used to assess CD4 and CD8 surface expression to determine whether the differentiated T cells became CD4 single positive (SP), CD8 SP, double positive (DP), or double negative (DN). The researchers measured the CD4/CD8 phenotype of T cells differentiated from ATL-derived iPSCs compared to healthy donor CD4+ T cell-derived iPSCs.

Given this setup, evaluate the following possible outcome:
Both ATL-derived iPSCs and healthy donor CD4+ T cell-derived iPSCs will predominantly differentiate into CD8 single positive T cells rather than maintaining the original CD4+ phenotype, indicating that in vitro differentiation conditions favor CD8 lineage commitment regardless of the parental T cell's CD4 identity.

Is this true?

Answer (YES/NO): NO